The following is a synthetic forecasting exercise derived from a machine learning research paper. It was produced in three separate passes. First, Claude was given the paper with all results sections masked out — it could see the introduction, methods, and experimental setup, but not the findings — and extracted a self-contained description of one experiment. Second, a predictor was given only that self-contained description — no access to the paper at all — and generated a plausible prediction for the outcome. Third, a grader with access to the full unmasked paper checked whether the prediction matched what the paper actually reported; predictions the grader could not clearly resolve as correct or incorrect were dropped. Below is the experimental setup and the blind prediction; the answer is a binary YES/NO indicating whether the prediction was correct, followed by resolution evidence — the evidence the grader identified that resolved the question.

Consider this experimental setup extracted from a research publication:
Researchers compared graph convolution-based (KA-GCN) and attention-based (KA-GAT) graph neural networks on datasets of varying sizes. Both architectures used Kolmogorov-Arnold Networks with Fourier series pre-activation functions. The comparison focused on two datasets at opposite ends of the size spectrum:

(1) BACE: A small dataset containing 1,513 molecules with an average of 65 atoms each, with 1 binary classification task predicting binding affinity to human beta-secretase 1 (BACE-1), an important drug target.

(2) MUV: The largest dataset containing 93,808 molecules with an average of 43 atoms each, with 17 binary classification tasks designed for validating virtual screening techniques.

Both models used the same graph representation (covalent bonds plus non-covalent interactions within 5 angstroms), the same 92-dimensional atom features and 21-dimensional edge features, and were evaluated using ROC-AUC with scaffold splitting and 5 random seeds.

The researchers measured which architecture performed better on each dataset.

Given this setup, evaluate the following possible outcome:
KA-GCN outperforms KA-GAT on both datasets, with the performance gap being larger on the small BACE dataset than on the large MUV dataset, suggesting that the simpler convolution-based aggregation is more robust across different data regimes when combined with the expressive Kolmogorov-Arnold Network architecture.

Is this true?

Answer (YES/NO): NO